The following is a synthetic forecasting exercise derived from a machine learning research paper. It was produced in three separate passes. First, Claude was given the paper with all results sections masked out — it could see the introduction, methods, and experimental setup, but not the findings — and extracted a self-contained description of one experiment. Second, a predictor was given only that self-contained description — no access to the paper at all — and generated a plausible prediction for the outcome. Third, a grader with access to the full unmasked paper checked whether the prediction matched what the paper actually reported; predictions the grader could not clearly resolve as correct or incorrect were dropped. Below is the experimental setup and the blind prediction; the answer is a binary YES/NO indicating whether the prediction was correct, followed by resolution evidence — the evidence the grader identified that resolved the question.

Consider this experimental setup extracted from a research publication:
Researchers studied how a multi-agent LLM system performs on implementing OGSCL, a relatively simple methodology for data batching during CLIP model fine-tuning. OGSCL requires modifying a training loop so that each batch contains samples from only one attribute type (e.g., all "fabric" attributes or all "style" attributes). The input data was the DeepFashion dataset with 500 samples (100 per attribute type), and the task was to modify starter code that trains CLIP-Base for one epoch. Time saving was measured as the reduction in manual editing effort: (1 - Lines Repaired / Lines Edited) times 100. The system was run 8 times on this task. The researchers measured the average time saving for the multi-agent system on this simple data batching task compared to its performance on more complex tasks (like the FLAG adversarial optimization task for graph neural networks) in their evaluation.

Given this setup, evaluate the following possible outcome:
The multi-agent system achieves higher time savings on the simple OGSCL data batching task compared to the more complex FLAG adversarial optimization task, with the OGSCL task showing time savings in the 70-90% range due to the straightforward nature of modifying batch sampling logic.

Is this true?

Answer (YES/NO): NO